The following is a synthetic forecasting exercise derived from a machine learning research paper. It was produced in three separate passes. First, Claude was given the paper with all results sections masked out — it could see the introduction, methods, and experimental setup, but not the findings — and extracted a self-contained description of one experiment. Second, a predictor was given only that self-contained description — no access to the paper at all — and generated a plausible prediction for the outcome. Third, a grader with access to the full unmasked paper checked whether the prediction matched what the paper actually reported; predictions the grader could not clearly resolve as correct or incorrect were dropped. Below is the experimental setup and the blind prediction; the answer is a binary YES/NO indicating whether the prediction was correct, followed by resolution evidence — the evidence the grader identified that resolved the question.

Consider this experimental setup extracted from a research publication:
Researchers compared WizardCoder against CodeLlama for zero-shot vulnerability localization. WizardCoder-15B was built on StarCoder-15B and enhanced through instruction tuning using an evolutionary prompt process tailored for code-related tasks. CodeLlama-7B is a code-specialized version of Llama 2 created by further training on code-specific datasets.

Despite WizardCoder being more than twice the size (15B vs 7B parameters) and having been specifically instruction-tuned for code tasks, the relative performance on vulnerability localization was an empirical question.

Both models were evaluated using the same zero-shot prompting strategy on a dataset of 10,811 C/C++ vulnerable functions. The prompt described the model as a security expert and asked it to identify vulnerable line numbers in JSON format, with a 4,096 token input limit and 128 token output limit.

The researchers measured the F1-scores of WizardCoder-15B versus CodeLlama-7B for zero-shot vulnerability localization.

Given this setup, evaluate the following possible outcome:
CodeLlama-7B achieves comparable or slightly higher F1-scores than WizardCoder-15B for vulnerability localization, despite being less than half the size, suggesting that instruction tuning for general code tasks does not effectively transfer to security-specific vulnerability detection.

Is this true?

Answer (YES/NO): YES